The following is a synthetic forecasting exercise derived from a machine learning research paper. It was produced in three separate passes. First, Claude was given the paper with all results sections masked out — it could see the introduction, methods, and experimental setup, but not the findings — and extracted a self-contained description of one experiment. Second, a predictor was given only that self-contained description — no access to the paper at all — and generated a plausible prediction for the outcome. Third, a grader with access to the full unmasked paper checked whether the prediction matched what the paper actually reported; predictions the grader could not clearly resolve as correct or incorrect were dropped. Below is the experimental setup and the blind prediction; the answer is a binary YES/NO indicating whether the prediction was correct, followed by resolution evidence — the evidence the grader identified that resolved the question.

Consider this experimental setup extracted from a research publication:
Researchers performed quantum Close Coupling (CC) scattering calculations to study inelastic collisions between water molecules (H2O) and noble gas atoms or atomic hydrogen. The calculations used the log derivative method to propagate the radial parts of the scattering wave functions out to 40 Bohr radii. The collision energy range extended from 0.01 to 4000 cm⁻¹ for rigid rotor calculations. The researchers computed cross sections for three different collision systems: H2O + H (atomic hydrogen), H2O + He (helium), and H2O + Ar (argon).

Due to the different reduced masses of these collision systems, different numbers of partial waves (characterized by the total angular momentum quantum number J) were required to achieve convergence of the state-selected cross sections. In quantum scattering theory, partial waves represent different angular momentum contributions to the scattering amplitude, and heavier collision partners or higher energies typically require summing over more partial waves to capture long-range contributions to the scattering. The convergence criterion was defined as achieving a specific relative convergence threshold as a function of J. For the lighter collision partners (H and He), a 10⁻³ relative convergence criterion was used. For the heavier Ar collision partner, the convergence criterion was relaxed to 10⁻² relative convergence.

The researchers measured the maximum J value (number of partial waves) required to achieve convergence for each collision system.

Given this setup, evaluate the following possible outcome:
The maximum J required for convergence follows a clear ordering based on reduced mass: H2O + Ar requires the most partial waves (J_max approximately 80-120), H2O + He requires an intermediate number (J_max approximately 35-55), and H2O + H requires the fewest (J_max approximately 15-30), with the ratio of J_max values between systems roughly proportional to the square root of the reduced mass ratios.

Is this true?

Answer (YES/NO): NO